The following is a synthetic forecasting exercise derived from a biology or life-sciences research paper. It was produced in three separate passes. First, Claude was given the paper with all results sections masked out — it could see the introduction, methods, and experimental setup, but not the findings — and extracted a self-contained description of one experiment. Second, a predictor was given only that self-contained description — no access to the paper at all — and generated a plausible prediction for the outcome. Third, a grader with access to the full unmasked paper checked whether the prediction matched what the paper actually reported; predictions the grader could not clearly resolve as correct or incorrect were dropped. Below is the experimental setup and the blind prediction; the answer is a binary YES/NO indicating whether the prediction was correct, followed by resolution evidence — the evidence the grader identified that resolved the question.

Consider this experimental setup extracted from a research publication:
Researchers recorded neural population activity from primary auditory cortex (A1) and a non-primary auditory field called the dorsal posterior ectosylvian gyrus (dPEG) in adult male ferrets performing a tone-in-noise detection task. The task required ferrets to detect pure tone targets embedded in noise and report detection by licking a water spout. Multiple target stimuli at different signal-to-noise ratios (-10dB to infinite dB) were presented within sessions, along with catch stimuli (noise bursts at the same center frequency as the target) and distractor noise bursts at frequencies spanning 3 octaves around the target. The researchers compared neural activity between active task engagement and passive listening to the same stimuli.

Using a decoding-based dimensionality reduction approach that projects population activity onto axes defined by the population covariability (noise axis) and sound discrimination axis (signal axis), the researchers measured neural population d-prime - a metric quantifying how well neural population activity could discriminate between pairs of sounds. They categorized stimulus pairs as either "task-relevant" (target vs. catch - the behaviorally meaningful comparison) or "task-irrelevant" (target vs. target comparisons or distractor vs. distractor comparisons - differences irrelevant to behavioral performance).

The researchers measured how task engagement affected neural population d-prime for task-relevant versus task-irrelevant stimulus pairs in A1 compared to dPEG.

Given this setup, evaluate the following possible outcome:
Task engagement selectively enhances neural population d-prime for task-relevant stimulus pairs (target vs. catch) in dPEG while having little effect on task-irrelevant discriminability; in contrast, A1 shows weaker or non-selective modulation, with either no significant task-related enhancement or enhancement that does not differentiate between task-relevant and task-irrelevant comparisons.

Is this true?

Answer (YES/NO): YES